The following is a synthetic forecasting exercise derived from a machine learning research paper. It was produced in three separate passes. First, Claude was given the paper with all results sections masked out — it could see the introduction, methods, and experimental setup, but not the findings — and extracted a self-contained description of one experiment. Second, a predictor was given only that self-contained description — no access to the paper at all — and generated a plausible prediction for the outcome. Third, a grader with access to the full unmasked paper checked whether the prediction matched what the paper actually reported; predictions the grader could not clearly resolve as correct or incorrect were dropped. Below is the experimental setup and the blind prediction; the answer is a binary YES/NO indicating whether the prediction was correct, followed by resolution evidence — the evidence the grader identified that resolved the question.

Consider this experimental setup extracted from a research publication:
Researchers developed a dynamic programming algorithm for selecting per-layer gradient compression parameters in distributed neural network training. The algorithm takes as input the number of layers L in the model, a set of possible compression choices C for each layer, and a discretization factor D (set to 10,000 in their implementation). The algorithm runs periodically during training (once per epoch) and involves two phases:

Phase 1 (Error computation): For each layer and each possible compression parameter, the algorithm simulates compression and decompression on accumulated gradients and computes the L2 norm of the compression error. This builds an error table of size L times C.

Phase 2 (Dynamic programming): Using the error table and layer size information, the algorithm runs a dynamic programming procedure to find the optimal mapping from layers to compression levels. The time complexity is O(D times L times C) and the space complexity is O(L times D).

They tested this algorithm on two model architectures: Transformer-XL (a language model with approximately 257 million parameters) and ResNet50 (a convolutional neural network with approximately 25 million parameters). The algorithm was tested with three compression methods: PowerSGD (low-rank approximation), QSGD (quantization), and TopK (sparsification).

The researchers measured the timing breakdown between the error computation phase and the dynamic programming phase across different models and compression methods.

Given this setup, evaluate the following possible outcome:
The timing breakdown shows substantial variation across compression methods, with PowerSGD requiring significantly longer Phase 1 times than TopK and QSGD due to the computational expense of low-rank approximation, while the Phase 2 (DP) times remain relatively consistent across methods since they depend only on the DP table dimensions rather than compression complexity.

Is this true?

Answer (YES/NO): NO